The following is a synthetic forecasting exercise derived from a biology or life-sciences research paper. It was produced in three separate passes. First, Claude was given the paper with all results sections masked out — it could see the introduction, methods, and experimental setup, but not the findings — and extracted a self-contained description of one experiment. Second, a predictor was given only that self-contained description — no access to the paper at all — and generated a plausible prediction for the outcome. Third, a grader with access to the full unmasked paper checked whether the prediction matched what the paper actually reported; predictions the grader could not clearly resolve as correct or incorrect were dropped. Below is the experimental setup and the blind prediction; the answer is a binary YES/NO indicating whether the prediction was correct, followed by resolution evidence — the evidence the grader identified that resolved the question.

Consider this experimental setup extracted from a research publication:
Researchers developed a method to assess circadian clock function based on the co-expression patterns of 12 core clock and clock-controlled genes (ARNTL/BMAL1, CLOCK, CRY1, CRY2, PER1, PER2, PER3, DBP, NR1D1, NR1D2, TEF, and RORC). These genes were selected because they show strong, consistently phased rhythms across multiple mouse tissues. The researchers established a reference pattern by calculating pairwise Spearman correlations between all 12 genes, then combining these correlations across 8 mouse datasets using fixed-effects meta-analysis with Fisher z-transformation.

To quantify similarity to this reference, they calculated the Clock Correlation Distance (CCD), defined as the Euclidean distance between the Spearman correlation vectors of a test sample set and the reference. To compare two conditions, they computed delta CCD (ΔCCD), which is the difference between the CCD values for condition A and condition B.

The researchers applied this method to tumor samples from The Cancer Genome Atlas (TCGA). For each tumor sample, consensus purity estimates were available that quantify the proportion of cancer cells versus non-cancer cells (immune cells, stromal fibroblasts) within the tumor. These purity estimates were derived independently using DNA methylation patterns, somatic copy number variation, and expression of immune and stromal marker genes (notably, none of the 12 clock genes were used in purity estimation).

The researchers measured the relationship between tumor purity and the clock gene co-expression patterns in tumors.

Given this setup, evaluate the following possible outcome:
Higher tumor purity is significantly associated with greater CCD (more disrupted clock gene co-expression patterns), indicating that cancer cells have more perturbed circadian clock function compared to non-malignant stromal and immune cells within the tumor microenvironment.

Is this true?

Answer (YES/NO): NO